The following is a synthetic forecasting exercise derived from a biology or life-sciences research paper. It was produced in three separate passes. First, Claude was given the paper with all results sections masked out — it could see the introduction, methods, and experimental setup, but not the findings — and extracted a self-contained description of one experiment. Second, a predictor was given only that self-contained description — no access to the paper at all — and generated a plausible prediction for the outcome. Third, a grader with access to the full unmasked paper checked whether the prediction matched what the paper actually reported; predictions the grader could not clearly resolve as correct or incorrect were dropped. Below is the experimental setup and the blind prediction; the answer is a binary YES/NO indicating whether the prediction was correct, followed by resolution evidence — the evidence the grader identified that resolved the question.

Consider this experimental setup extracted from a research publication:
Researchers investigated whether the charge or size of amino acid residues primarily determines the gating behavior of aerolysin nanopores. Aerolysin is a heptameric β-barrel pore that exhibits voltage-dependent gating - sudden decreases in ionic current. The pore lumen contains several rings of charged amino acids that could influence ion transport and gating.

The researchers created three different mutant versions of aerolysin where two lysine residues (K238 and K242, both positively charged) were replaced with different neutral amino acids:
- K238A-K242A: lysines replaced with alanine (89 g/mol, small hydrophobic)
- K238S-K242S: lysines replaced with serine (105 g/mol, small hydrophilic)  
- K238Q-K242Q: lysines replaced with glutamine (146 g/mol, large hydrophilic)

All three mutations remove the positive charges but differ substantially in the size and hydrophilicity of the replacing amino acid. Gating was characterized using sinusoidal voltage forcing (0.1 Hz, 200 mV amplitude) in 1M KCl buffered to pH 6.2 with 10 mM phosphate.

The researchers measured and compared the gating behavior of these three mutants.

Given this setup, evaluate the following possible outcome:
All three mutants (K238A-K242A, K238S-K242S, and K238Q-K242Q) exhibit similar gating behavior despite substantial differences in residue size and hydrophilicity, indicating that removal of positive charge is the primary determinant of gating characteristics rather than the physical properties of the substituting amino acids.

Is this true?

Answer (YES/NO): YES